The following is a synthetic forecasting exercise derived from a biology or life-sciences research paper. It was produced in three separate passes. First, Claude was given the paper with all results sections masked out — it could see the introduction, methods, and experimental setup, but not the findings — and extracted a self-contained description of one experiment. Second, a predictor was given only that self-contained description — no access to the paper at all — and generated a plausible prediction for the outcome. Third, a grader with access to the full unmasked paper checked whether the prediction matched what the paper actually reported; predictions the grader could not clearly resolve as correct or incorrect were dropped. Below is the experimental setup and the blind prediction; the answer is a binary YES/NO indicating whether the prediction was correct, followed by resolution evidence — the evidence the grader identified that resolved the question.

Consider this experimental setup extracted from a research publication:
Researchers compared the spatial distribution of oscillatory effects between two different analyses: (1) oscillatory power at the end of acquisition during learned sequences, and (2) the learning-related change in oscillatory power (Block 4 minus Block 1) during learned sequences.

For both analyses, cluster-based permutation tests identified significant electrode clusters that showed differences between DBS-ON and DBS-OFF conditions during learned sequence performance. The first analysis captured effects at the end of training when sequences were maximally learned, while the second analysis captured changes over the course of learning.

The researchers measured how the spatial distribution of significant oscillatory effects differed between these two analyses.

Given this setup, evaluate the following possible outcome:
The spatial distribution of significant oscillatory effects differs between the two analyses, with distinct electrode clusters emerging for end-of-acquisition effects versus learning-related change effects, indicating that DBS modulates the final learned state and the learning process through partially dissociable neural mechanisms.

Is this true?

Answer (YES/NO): YES